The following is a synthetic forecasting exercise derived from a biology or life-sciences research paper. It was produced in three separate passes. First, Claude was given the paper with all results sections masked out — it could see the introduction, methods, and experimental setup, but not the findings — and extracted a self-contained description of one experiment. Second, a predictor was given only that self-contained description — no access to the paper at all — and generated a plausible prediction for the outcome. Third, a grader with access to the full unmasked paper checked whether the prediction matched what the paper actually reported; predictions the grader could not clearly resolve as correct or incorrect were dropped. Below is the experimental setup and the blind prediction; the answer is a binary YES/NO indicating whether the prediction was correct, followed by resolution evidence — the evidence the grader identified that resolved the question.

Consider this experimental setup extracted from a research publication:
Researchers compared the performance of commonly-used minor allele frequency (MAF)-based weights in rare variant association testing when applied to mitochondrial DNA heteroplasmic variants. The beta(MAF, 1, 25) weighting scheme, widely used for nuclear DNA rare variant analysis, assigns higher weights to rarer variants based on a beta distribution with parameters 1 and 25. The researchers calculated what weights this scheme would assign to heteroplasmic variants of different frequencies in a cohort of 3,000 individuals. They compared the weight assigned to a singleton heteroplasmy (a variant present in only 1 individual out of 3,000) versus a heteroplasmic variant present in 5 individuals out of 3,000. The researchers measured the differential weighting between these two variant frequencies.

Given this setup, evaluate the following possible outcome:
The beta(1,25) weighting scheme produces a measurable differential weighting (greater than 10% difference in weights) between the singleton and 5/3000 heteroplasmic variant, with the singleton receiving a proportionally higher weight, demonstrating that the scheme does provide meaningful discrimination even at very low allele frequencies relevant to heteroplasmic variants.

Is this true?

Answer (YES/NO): NO